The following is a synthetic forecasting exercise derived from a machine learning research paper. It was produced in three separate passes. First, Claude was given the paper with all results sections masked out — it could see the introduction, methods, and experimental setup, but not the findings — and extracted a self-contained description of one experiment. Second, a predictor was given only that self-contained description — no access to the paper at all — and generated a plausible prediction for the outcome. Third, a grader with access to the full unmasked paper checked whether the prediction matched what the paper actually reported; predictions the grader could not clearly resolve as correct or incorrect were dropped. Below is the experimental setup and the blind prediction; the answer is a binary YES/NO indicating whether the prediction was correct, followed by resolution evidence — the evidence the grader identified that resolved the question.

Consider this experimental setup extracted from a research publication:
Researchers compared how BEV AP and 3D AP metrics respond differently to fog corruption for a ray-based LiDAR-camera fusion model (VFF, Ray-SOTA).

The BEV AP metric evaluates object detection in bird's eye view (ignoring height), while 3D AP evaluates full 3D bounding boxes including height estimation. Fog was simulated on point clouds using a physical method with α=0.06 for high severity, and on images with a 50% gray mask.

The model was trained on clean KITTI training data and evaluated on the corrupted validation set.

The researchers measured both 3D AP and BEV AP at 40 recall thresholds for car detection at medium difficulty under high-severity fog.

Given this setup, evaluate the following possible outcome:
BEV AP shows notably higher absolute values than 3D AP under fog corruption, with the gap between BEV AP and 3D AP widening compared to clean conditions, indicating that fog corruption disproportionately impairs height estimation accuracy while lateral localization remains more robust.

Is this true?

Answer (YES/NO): YES